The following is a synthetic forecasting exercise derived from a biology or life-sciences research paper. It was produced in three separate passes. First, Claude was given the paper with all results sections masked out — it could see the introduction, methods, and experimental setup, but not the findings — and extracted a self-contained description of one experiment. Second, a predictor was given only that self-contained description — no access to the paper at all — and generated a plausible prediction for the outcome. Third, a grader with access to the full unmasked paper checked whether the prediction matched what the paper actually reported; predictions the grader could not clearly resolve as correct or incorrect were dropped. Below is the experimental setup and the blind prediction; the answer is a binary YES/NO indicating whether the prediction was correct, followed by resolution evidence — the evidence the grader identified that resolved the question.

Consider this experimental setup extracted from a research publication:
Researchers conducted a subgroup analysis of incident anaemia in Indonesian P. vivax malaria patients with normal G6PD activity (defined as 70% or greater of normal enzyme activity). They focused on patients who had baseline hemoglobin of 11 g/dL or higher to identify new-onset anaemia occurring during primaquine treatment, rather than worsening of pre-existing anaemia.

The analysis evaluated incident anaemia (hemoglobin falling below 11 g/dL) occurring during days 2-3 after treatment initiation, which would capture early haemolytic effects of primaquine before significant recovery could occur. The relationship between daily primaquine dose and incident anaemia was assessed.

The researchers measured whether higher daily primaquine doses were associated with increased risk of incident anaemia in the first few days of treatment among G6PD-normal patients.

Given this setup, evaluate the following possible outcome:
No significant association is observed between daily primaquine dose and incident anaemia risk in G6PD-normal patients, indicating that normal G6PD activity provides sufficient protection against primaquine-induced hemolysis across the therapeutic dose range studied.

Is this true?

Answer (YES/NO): YES